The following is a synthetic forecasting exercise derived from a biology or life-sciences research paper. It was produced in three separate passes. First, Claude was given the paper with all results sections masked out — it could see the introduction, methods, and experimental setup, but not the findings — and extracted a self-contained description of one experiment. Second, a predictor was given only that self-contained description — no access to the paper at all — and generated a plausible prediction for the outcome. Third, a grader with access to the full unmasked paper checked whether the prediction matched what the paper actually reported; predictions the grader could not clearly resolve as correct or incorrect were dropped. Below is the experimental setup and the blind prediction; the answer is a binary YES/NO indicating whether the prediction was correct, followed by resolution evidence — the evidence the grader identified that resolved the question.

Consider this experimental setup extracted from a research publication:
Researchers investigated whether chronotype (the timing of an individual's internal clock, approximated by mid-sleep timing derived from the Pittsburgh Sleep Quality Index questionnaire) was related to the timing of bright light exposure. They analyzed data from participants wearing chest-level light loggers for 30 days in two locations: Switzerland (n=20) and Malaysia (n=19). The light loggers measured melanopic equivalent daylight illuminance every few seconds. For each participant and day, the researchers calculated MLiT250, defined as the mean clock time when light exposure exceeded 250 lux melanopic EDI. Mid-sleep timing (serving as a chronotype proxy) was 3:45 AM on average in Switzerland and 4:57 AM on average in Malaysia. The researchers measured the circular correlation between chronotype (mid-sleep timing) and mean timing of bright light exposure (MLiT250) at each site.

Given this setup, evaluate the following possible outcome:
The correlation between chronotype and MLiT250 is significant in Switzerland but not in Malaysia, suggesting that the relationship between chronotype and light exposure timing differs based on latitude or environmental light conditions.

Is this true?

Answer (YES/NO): NO